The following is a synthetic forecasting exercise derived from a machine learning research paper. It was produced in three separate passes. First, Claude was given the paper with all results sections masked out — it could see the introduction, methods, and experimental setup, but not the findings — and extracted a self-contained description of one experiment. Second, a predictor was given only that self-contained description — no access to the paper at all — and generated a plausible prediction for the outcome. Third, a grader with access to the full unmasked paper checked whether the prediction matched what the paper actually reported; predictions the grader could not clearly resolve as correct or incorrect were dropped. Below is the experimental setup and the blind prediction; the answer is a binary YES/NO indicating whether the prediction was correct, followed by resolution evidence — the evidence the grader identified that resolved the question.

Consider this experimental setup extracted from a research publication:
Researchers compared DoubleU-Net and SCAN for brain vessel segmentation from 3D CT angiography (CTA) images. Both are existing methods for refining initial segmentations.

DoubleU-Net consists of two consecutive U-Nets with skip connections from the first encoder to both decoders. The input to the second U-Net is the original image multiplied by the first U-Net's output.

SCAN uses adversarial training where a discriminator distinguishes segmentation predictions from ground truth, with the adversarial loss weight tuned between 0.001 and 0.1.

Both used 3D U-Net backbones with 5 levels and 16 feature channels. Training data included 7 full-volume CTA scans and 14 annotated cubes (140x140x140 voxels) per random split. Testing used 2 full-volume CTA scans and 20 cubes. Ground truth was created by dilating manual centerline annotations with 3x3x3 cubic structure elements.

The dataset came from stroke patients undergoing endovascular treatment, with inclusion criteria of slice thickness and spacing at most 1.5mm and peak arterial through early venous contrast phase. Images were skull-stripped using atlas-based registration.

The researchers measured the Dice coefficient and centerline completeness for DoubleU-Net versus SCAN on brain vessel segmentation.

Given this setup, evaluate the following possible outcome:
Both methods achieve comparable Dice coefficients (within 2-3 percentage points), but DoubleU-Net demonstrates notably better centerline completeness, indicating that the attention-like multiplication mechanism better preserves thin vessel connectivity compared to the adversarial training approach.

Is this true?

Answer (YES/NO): NO